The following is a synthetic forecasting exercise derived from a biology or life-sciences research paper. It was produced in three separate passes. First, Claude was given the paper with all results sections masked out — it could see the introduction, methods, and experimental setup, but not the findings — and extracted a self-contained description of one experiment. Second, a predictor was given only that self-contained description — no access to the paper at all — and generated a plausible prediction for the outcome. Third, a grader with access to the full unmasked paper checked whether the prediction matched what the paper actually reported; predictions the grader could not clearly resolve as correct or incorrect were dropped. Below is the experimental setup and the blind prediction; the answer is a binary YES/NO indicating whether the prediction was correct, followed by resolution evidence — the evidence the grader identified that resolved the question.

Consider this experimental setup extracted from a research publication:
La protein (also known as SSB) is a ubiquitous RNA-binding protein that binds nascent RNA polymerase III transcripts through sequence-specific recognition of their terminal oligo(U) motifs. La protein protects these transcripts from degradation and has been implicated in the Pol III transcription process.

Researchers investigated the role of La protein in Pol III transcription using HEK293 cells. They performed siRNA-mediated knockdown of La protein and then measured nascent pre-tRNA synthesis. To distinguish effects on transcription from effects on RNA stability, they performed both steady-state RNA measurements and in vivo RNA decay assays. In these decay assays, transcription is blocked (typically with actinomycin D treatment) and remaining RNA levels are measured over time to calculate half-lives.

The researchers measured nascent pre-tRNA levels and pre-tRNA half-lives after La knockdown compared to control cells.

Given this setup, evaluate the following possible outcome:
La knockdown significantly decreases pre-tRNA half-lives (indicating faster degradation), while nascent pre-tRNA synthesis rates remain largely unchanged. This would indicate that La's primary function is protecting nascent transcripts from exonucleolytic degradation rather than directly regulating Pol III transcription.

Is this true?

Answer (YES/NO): NO